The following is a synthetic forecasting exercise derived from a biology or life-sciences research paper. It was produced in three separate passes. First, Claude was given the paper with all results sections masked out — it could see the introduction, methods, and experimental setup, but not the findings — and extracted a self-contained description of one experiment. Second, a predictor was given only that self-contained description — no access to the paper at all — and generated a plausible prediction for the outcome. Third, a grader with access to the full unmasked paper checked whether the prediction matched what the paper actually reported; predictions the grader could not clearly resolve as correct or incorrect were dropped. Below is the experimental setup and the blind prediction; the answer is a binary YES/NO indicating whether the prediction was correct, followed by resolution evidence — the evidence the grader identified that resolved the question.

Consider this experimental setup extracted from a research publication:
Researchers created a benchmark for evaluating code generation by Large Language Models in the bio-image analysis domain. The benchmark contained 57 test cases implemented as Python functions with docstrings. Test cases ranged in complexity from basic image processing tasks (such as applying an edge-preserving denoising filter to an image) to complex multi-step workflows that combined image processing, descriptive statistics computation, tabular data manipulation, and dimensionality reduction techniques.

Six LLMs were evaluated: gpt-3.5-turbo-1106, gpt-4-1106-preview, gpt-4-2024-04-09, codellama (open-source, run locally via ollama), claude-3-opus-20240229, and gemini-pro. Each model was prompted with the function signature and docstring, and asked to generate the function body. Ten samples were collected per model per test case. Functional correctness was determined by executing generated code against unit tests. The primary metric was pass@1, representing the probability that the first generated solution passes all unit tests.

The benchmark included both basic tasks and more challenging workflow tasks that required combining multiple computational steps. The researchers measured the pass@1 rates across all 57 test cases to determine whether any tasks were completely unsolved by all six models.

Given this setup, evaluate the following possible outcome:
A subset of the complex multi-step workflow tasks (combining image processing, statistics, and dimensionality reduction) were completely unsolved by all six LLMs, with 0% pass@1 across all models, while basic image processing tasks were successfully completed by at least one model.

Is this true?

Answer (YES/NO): NO